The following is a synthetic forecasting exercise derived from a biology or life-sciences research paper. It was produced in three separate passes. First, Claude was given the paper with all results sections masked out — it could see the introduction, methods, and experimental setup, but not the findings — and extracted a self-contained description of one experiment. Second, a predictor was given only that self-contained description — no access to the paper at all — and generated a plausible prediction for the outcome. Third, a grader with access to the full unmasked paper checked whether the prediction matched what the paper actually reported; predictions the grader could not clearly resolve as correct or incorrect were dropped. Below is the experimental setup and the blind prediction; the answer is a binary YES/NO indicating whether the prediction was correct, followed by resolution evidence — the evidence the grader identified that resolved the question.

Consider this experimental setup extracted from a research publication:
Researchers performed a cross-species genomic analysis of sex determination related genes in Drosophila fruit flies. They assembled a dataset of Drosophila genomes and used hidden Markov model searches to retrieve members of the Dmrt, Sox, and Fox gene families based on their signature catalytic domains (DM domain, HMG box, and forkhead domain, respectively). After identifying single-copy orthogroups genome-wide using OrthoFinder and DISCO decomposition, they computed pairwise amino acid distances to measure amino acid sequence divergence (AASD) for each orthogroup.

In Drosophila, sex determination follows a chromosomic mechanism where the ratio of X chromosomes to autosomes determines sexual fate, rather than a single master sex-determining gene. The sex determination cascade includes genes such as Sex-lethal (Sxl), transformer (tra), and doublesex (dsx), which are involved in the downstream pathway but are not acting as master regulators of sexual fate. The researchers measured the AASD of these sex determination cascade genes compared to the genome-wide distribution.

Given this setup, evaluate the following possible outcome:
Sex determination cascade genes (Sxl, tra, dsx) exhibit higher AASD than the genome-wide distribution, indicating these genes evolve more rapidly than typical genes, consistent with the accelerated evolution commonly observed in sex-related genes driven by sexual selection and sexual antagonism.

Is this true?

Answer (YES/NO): NO